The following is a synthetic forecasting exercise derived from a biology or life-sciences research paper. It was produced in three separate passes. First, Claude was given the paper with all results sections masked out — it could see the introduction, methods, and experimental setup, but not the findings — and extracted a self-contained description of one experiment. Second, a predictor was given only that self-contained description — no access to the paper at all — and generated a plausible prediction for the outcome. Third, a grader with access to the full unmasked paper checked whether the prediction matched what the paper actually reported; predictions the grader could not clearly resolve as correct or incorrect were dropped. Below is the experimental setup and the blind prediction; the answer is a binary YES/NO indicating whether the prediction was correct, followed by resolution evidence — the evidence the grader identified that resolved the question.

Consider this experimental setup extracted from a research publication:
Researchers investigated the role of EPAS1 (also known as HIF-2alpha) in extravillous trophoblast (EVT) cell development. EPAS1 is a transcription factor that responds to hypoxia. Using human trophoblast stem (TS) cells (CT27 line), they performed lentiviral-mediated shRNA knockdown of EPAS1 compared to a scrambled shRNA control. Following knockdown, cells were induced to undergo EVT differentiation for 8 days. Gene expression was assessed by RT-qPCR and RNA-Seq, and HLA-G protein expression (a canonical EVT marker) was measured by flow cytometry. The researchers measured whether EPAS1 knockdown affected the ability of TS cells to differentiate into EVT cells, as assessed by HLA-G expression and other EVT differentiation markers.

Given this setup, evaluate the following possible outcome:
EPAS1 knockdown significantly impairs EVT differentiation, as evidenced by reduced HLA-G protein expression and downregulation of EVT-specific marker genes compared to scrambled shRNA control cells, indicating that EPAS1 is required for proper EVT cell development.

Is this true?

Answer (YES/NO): YES